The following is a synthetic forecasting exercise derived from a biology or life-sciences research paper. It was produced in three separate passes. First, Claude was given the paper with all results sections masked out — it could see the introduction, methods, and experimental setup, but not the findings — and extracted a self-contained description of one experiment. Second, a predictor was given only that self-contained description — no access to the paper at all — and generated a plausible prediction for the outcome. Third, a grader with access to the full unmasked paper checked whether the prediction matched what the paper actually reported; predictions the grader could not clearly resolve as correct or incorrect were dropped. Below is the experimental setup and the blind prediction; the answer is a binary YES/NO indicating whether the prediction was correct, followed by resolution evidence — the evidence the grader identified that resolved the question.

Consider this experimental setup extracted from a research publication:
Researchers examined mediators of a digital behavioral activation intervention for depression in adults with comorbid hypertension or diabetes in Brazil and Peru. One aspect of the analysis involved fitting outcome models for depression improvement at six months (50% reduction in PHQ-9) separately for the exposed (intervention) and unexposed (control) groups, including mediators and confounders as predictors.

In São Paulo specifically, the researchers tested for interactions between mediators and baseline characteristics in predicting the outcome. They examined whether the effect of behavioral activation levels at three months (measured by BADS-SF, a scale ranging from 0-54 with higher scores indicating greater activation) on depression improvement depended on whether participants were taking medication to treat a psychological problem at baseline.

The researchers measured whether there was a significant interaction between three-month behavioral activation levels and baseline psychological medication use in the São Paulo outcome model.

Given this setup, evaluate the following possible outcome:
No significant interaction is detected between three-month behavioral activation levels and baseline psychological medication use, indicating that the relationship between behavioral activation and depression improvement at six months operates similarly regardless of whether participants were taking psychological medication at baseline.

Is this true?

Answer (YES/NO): NO